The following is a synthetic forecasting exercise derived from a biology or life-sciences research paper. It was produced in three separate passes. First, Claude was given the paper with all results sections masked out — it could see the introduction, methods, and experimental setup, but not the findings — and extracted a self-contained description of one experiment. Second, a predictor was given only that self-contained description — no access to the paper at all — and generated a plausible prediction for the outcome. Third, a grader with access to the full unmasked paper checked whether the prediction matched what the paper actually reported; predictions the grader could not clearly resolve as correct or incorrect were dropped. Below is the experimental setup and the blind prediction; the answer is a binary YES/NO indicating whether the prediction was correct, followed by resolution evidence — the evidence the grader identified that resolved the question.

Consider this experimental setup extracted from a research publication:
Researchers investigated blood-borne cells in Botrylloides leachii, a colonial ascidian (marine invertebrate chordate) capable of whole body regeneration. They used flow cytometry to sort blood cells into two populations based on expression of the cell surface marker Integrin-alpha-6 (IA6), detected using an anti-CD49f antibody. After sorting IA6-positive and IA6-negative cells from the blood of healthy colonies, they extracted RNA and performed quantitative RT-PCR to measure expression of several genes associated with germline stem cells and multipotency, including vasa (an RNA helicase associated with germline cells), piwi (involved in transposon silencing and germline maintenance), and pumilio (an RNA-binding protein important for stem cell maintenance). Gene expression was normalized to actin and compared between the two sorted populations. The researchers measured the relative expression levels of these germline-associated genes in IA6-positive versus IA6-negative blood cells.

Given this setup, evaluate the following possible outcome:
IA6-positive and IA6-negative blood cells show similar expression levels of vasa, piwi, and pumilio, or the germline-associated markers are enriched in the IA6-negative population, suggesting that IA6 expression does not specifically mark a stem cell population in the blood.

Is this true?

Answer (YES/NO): NO